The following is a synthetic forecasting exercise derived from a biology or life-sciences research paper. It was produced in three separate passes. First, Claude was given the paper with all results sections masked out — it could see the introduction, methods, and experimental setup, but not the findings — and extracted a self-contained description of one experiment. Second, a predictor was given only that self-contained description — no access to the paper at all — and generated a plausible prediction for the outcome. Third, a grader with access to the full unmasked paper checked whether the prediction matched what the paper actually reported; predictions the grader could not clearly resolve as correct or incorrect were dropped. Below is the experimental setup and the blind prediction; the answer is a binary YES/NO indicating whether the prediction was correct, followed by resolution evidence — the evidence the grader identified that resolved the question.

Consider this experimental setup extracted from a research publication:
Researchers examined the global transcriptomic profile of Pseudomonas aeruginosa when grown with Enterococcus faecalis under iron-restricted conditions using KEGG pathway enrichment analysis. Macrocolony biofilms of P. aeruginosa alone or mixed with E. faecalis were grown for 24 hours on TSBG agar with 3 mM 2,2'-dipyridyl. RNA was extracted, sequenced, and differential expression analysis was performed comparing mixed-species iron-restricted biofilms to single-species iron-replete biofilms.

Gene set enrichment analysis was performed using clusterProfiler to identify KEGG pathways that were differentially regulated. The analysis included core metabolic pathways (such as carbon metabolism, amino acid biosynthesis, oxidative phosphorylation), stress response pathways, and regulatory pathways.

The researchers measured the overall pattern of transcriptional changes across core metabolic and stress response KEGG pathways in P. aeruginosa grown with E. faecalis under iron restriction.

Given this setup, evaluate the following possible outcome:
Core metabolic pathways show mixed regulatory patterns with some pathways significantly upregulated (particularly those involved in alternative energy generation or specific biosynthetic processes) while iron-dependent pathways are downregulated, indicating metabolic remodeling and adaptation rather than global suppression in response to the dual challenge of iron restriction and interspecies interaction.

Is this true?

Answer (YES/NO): NO